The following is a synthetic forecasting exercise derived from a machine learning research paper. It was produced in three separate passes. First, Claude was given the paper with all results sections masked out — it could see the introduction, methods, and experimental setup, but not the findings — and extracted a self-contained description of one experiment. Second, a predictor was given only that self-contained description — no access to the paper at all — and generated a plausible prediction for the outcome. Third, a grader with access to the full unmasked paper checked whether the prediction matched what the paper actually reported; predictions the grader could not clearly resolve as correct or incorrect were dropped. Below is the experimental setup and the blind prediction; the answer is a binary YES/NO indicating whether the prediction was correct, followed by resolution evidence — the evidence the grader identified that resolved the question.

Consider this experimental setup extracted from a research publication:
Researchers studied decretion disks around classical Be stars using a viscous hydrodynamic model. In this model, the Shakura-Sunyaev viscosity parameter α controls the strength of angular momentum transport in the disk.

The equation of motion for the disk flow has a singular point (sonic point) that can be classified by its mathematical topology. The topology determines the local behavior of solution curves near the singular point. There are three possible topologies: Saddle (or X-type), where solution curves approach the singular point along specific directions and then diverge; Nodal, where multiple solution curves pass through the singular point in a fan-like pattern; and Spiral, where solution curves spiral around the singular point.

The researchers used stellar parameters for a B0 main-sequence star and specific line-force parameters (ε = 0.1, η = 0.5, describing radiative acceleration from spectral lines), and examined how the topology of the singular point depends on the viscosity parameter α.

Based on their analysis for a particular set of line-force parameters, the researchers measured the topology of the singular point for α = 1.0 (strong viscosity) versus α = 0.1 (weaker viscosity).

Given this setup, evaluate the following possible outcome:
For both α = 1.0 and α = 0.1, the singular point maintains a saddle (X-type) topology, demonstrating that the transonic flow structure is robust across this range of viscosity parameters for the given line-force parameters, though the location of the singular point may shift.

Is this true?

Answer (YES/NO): NO